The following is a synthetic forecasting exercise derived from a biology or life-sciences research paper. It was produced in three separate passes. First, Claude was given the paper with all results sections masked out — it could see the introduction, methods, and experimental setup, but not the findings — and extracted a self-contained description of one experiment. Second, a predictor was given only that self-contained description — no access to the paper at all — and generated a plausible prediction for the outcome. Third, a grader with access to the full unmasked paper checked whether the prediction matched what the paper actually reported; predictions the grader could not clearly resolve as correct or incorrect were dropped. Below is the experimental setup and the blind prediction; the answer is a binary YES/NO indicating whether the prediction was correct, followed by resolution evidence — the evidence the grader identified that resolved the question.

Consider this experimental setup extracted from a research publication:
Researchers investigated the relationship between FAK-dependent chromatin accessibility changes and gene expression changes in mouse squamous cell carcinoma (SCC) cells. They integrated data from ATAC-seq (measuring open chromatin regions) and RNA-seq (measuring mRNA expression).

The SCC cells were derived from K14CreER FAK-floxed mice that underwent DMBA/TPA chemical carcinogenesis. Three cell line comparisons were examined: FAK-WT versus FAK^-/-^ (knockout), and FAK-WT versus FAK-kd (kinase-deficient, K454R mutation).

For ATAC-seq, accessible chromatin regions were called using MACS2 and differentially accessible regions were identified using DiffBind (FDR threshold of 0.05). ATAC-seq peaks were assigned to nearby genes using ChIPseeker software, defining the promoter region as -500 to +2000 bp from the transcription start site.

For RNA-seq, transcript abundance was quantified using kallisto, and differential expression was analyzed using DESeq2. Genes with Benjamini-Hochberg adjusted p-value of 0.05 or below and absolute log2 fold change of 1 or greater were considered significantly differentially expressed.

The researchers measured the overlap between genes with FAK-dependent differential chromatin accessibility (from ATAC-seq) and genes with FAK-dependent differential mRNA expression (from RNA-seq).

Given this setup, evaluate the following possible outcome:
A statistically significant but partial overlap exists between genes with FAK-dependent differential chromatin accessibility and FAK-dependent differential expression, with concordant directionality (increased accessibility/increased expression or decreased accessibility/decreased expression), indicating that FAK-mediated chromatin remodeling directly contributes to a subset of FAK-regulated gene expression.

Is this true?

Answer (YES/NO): YES